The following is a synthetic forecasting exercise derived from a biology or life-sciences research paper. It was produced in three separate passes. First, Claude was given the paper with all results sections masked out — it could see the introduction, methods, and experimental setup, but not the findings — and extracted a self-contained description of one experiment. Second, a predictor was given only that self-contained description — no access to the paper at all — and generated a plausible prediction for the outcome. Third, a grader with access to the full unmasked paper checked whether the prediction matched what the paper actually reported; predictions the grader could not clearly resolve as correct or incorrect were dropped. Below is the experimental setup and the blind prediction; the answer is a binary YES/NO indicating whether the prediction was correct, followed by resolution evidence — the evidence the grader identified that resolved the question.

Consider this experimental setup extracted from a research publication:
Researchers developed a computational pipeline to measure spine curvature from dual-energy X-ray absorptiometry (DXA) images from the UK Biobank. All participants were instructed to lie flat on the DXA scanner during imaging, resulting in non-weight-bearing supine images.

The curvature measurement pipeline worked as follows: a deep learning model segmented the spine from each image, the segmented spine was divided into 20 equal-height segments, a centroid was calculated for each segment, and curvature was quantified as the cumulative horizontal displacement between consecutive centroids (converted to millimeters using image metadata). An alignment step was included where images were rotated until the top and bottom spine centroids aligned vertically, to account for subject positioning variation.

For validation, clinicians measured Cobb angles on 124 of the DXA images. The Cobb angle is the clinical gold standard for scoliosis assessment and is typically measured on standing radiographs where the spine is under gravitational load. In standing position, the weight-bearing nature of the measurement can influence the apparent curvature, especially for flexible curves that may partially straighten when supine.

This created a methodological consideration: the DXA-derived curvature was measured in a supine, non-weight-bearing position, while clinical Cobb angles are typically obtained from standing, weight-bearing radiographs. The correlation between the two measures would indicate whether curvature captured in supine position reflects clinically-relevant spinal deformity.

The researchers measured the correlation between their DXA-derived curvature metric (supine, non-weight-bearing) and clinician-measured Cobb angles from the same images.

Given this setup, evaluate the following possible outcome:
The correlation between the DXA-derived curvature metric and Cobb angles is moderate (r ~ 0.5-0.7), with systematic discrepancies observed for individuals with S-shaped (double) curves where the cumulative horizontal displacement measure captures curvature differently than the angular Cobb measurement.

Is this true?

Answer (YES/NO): NO